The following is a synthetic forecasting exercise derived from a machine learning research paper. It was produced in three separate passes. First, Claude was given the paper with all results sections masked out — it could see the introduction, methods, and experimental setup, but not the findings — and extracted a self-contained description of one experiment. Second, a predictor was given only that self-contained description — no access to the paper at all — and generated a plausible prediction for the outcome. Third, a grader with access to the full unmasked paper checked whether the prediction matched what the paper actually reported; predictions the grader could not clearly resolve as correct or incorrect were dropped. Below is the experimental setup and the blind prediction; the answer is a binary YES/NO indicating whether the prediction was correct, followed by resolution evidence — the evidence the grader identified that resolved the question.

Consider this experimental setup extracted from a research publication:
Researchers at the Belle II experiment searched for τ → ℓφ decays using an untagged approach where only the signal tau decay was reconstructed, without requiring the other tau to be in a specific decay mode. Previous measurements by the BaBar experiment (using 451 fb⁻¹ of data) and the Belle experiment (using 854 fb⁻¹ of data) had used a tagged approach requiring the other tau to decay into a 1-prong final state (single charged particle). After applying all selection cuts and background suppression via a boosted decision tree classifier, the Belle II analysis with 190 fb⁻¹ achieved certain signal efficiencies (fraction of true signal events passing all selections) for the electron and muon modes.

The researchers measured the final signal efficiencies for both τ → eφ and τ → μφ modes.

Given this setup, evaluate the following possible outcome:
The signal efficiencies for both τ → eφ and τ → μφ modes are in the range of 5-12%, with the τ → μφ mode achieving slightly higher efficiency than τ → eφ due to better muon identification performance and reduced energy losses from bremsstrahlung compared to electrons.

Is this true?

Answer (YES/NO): YES